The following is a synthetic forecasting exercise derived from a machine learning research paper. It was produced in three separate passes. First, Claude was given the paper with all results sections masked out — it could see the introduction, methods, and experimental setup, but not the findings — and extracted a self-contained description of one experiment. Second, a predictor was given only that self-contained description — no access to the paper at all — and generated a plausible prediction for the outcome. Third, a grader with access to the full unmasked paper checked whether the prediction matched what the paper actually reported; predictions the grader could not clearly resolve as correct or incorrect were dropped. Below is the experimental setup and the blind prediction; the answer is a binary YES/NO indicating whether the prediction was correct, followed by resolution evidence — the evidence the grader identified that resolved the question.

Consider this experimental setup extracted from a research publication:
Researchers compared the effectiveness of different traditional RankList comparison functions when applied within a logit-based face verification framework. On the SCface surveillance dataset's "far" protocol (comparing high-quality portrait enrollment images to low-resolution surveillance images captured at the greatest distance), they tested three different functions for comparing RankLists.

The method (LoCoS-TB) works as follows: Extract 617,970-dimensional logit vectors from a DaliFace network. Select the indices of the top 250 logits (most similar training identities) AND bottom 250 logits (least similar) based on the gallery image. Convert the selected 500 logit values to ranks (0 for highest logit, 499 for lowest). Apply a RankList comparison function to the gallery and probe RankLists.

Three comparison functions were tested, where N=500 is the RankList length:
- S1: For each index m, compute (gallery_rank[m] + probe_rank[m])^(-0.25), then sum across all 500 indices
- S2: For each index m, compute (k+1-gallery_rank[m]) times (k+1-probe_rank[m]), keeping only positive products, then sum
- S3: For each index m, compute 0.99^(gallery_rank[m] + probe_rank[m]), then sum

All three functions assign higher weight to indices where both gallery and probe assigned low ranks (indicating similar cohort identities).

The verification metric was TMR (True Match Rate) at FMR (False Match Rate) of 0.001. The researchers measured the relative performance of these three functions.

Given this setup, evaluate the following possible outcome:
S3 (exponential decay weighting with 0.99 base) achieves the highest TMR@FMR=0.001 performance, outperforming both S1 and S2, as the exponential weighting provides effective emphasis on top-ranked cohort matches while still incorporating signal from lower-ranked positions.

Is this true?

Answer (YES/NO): NO